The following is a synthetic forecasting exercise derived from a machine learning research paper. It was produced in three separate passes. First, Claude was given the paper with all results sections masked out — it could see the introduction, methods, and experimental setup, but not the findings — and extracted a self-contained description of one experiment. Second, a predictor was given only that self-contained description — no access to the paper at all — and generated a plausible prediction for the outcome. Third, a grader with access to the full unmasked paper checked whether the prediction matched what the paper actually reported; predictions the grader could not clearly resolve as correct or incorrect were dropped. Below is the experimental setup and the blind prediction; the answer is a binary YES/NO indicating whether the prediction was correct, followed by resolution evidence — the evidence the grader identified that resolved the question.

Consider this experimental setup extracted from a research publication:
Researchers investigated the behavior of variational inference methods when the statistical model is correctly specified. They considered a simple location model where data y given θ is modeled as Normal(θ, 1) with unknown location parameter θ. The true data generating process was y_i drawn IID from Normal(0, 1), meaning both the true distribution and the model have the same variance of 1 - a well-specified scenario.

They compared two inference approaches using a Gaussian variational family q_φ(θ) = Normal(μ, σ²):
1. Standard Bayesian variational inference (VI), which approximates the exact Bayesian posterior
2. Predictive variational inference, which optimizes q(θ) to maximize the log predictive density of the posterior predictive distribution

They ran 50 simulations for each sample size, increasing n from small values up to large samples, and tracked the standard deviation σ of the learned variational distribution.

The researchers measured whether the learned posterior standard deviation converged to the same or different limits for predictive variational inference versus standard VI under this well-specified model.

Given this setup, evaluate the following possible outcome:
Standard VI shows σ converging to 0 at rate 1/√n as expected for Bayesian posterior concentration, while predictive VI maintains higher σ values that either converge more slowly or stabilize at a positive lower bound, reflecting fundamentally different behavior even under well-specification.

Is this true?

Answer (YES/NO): NO